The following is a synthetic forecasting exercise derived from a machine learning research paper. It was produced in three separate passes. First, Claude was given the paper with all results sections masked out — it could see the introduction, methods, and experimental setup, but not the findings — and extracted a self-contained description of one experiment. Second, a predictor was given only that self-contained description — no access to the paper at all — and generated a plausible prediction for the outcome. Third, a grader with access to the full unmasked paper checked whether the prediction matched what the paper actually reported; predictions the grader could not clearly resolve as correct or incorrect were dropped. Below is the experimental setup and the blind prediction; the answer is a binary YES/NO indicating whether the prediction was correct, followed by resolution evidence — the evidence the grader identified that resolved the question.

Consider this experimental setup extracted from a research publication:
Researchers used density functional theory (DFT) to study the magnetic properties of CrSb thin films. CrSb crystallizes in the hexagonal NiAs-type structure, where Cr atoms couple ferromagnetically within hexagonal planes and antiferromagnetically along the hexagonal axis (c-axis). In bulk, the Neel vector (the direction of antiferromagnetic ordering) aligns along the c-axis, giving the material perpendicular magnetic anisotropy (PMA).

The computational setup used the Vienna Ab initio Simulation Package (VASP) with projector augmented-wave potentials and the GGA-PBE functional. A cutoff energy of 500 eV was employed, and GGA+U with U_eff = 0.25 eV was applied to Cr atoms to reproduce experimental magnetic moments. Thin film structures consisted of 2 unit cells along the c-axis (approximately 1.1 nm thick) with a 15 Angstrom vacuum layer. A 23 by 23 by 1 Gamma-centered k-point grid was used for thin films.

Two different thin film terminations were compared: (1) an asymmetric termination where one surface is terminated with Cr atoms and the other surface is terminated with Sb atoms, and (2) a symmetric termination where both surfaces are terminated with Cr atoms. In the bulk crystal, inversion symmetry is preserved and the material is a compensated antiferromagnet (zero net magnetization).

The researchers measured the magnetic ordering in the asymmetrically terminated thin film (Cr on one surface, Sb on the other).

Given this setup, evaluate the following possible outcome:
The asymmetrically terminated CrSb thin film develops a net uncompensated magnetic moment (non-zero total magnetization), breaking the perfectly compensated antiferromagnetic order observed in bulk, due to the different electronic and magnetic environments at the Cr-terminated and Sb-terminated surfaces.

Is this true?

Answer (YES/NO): YES